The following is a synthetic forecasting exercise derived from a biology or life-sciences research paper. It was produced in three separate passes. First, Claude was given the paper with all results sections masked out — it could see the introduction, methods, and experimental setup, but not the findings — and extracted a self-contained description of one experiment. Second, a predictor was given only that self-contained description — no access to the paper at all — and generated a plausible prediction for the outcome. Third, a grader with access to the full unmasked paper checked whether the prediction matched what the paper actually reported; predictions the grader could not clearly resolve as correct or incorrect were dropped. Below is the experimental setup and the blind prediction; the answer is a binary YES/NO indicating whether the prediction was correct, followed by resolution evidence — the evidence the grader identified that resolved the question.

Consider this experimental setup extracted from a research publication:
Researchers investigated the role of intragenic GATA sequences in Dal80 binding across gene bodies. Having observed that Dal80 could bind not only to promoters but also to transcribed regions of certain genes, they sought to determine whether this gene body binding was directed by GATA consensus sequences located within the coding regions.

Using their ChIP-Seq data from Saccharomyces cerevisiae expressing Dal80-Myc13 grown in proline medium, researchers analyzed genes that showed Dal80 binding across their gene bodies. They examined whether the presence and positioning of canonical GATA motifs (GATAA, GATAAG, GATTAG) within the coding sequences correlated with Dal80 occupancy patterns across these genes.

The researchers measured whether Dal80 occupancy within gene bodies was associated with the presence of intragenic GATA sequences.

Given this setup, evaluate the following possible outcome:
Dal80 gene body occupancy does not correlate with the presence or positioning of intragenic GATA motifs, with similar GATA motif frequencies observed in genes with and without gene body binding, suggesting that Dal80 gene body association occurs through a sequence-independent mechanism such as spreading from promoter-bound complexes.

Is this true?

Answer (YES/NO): YES